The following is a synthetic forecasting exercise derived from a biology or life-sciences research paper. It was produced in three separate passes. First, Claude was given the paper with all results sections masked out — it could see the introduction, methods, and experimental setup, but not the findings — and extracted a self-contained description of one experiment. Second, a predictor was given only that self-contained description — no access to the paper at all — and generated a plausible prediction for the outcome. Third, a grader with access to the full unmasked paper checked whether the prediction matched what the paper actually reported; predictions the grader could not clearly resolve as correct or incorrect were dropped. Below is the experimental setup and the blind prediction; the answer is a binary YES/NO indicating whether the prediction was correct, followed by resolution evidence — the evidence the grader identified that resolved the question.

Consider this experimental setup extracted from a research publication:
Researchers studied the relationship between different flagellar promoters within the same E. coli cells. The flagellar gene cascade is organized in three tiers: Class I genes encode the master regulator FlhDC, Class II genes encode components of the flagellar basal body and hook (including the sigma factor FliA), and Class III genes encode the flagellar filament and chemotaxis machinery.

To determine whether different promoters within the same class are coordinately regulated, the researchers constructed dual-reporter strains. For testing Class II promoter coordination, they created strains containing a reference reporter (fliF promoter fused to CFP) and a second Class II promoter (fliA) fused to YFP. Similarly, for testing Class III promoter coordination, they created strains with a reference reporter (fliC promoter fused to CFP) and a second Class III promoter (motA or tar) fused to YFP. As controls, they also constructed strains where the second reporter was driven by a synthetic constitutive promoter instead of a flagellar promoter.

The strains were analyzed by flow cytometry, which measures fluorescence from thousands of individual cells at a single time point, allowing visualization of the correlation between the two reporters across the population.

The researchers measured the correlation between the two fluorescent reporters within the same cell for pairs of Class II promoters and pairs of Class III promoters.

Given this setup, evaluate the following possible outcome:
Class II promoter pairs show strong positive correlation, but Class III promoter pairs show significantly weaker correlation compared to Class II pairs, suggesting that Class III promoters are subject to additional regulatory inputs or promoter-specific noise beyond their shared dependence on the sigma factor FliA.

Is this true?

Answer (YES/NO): NO